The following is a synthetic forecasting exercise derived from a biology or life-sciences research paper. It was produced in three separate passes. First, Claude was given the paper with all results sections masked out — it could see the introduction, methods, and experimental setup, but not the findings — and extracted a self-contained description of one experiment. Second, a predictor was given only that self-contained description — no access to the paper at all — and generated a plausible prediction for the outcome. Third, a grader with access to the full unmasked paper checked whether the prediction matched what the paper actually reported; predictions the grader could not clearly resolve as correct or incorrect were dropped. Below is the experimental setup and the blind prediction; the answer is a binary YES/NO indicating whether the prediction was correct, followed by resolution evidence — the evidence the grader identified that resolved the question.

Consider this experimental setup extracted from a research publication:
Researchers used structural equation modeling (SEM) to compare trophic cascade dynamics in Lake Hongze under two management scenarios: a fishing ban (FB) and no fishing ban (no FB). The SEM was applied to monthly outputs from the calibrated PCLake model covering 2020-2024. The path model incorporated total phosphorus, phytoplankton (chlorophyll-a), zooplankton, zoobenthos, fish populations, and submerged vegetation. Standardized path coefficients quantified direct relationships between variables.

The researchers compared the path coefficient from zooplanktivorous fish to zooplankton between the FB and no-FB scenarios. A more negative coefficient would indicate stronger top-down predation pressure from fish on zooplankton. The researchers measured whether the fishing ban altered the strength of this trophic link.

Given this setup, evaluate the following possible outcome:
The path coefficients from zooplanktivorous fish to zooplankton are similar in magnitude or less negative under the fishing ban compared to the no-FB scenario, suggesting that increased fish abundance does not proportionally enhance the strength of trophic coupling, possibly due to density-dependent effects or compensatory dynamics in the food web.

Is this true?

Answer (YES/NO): NO